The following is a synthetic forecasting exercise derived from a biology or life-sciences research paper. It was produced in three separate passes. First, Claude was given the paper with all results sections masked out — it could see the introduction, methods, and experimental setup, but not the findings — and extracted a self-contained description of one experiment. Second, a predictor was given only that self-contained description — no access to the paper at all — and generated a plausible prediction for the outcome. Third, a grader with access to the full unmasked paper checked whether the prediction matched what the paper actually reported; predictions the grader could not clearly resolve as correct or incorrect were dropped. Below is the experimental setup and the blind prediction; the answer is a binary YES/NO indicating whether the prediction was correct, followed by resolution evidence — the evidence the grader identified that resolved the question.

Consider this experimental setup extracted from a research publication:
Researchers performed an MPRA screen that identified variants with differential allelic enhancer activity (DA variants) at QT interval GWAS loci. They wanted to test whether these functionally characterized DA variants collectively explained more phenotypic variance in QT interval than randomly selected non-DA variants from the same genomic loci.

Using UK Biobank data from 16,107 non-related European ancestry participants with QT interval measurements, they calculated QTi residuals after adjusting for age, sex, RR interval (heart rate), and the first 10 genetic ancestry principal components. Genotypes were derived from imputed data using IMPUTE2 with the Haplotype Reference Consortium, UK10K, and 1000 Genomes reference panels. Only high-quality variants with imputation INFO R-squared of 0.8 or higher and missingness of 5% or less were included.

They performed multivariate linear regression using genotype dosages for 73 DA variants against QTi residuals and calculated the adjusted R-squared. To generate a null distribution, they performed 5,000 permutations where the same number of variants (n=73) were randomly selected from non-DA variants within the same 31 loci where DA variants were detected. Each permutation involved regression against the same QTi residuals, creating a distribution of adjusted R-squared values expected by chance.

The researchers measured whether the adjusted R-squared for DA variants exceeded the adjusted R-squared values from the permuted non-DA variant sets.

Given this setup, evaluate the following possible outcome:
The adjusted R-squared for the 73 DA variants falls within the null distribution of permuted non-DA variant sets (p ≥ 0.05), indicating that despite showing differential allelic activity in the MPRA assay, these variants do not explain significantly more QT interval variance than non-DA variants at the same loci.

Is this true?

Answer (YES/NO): YES